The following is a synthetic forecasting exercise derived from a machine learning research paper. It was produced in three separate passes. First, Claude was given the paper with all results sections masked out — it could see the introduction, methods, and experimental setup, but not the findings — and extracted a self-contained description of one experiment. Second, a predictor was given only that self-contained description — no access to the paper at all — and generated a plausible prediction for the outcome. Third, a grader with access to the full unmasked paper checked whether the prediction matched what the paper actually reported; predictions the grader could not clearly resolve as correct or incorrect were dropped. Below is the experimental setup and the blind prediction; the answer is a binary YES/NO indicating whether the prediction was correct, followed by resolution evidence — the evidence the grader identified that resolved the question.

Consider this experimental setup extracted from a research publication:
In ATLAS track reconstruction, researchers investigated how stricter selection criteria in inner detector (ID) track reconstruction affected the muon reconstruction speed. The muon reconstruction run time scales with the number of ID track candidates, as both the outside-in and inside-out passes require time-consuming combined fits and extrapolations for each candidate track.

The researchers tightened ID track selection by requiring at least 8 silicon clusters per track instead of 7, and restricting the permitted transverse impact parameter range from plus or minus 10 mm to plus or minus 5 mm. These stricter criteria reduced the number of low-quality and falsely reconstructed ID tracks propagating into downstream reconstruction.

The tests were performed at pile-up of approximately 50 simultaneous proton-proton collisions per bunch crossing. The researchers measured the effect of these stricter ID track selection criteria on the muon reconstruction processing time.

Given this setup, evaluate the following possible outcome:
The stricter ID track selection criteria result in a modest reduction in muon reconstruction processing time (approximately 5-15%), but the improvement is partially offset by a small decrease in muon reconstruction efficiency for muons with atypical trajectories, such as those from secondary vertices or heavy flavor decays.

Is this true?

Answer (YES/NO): NO